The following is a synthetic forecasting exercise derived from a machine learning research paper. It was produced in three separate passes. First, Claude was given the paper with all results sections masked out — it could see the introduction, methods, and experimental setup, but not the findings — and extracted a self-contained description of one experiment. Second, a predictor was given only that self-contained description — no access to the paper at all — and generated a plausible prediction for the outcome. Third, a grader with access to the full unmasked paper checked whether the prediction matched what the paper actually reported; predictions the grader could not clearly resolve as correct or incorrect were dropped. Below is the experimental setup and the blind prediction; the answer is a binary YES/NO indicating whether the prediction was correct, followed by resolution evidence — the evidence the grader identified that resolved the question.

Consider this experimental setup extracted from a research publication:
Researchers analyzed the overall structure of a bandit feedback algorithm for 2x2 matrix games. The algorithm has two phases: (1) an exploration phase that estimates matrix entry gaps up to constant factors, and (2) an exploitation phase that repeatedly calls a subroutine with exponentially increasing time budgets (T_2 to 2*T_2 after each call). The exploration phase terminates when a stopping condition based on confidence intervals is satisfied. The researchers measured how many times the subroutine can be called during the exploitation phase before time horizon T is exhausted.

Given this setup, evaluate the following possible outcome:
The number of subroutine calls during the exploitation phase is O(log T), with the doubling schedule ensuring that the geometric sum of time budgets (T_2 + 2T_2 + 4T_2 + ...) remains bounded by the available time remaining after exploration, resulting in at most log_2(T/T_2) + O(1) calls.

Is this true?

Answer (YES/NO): YES